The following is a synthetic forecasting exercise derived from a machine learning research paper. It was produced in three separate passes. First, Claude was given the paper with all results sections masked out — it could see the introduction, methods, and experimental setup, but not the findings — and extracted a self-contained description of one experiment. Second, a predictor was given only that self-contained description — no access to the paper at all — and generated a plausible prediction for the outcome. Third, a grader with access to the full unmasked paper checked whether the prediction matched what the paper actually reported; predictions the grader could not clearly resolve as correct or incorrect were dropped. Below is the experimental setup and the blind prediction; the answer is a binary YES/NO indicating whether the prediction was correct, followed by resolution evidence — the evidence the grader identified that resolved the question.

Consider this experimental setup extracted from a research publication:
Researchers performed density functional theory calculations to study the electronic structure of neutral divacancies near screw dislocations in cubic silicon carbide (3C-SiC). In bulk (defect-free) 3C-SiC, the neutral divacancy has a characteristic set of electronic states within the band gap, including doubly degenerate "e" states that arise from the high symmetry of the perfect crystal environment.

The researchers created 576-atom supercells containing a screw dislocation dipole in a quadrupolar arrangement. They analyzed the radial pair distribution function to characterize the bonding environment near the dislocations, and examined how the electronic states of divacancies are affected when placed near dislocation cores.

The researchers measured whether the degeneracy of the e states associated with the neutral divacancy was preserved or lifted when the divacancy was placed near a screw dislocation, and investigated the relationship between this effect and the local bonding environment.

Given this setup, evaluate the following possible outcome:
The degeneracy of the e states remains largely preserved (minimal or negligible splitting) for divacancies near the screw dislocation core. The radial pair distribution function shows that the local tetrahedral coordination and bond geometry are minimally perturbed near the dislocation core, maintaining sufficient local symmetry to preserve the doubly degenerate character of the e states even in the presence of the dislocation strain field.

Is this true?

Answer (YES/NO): NO